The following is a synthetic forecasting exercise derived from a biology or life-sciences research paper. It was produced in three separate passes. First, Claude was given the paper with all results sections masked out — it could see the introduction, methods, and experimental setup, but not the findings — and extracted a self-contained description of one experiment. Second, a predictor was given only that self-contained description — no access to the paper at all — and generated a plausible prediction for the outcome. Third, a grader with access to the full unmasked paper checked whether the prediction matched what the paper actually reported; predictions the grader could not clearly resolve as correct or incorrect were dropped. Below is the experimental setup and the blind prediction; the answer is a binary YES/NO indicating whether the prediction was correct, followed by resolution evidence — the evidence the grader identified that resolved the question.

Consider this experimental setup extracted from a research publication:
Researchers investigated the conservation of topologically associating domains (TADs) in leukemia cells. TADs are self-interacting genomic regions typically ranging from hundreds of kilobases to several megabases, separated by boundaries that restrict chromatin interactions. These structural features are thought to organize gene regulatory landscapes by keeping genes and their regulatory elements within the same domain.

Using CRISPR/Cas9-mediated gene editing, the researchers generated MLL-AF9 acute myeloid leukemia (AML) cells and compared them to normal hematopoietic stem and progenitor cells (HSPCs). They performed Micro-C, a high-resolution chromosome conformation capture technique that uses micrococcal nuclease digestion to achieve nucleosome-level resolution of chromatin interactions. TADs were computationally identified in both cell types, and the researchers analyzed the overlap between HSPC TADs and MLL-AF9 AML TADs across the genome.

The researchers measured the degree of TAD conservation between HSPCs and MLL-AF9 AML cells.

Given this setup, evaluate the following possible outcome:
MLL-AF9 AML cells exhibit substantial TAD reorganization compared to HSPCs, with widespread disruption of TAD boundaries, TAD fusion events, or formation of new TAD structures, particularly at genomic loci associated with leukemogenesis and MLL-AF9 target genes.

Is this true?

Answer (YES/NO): NO